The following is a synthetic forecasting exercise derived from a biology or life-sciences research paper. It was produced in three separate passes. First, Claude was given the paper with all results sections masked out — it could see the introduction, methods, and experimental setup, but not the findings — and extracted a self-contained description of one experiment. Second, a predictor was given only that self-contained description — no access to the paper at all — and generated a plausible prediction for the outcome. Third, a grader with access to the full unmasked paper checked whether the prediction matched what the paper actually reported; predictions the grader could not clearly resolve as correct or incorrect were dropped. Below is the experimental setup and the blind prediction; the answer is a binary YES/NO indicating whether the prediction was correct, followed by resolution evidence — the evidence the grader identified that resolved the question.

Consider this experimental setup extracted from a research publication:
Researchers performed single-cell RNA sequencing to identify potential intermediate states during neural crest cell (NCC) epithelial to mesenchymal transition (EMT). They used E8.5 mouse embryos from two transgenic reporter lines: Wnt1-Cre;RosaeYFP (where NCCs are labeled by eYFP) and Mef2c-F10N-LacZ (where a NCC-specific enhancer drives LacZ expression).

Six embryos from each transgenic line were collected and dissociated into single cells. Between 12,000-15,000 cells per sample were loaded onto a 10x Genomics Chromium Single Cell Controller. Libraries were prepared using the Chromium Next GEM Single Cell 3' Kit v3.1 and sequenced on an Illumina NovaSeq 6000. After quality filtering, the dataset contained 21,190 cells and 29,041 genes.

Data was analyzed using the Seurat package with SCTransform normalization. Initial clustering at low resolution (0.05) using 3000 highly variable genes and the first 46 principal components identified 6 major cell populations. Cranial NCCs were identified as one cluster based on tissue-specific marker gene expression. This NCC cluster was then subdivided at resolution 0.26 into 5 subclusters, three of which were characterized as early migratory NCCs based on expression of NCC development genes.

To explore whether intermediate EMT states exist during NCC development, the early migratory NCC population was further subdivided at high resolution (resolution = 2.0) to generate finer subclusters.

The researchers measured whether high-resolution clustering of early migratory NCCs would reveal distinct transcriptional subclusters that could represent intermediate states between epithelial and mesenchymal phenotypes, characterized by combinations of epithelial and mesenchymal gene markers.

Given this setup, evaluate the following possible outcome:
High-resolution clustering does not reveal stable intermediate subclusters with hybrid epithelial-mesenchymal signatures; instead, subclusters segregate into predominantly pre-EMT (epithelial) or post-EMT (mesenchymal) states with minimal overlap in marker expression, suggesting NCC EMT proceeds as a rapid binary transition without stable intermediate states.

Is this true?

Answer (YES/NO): NO